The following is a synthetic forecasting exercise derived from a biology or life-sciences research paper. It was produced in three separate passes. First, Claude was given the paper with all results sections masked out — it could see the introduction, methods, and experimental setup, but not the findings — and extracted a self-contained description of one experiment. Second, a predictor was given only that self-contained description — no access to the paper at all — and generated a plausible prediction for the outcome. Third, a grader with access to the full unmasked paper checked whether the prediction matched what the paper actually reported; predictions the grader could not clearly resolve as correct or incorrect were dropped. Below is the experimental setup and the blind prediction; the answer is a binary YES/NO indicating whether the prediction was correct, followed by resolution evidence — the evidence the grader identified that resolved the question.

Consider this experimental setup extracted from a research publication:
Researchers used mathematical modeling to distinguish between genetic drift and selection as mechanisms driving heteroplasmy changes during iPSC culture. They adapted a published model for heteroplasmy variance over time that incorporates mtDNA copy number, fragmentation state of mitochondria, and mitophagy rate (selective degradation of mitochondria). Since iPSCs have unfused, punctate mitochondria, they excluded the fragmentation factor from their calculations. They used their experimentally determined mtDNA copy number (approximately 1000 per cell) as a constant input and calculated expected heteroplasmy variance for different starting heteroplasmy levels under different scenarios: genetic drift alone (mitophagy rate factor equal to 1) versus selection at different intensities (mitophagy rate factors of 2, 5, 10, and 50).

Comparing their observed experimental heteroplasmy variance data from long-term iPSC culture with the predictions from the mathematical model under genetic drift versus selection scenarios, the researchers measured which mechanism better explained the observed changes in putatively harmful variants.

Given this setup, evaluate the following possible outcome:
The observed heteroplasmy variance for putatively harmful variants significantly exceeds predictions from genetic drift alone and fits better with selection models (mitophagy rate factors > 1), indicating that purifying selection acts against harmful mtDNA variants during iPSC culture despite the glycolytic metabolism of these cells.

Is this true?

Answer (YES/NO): YES